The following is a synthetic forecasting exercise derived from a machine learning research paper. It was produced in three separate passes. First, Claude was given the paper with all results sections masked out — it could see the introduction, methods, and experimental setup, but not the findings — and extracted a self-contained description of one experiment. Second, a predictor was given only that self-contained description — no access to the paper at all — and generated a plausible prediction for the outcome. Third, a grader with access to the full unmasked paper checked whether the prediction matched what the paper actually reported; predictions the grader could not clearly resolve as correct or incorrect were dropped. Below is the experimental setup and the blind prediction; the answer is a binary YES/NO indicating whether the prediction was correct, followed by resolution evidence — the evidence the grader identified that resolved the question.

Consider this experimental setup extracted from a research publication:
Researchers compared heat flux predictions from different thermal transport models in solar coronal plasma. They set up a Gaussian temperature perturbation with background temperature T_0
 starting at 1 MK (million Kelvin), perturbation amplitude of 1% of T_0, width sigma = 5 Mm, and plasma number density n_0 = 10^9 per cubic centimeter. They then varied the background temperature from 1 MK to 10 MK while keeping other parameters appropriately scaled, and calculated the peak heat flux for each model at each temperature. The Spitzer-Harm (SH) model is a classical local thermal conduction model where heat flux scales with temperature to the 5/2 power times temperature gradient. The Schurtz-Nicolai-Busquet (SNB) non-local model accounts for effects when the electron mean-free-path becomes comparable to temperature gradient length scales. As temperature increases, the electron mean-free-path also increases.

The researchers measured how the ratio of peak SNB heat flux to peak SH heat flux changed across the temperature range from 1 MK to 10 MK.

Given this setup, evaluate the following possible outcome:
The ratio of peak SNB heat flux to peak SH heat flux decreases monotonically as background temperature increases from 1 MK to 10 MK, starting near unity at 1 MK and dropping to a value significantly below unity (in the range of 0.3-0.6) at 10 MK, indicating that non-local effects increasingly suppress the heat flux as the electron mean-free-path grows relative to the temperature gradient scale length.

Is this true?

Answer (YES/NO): NO